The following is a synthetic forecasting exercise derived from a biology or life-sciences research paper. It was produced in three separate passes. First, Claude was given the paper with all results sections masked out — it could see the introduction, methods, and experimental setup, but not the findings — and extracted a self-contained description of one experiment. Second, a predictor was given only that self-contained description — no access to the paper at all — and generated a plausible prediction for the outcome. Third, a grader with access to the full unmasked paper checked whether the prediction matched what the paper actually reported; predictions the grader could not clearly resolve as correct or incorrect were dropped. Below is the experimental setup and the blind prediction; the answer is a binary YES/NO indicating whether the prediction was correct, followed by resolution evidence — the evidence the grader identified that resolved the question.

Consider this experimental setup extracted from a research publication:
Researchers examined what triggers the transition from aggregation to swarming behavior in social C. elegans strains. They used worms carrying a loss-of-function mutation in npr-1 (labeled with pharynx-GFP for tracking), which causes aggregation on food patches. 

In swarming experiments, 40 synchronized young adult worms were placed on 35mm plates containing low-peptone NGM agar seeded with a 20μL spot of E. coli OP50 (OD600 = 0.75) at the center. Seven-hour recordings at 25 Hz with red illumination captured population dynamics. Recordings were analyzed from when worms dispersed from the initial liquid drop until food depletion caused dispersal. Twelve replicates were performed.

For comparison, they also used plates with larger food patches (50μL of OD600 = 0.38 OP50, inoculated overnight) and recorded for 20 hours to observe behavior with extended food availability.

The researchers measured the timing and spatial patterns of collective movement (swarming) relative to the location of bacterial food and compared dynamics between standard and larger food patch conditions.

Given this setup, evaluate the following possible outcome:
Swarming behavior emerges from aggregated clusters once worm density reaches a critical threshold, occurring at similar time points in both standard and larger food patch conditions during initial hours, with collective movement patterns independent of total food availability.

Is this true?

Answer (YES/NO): NO